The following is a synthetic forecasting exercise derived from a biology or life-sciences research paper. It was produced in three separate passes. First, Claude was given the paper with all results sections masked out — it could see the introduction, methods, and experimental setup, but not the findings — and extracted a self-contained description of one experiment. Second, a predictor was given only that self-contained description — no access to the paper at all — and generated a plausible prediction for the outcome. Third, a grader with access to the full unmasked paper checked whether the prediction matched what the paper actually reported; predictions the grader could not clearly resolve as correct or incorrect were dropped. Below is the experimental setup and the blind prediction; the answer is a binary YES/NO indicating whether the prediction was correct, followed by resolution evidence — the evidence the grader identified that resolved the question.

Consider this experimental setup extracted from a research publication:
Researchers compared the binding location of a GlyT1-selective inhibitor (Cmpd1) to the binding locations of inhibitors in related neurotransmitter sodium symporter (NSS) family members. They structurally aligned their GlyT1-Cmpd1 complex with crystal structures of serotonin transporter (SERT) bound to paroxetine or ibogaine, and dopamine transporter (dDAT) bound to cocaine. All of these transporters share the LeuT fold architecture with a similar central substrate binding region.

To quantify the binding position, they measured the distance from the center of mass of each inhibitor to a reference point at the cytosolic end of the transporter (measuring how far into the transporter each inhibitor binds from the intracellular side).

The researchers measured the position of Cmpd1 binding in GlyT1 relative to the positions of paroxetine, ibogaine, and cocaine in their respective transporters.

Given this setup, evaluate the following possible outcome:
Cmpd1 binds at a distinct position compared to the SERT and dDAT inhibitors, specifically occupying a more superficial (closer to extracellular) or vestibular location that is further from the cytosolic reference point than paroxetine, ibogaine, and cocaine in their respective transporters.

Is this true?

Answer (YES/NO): NO